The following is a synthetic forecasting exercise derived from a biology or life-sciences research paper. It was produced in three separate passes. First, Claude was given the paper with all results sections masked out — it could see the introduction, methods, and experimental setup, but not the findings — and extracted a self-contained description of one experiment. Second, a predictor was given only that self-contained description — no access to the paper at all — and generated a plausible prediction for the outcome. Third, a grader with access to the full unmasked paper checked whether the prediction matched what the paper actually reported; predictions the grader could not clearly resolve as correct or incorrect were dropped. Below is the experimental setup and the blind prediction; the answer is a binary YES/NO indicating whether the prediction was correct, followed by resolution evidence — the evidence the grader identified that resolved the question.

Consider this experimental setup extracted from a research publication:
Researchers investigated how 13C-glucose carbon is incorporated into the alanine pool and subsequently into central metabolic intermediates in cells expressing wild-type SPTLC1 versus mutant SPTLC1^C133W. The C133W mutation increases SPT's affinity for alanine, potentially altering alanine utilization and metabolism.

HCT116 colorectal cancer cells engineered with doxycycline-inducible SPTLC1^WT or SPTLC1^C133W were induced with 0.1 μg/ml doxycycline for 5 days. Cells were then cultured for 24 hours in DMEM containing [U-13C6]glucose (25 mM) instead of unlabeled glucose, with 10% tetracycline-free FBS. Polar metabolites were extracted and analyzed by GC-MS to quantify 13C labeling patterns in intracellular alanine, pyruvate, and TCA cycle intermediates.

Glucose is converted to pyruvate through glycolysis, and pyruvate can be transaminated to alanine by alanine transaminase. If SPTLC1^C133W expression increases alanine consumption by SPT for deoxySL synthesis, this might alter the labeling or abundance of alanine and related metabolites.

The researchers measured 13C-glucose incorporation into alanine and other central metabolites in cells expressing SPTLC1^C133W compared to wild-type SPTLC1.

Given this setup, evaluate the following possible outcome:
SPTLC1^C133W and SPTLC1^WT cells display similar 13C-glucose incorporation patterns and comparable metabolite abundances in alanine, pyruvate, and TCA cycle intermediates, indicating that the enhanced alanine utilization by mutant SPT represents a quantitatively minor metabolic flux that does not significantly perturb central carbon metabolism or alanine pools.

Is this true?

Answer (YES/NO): YES